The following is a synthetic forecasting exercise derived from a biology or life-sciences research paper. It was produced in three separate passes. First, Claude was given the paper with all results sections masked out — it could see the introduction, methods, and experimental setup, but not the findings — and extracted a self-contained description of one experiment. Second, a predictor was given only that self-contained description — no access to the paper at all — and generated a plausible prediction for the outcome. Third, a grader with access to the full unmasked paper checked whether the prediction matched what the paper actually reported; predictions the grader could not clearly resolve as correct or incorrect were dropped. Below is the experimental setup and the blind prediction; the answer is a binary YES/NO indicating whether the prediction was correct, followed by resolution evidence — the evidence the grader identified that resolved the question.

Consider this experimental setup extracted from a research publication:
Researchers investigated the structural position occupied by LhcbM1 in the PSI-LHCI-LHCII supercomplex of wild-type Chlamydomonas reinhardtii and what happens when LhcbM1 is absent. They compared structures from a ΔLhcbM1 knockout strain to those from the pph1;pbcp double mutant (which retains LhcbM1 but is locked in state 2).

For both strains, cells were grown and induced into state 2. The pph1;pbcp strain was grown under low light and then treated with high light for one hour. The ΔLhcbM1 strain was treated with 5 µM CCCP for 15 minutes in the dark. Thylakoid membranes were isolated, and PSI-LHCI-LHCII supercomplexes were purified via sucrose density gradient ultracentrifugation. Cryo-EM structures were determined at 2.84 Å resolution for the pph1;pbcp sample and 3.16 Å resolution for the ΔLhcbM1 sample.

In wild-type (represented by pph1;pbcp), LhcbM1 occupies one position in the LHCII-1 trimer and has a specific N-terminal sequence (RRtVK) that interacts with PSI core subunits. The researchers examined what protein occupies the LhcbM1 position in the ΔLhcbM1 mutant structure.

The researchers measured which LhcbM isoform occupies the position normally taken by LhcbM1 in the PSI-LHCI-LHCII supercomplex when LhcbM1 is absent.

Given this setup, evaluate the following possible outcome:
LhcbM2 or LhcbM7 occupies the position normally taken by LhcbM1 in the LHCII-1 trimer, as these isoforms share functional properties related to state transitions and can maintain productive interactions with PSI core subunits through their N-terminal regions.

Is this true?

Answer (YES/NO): NO